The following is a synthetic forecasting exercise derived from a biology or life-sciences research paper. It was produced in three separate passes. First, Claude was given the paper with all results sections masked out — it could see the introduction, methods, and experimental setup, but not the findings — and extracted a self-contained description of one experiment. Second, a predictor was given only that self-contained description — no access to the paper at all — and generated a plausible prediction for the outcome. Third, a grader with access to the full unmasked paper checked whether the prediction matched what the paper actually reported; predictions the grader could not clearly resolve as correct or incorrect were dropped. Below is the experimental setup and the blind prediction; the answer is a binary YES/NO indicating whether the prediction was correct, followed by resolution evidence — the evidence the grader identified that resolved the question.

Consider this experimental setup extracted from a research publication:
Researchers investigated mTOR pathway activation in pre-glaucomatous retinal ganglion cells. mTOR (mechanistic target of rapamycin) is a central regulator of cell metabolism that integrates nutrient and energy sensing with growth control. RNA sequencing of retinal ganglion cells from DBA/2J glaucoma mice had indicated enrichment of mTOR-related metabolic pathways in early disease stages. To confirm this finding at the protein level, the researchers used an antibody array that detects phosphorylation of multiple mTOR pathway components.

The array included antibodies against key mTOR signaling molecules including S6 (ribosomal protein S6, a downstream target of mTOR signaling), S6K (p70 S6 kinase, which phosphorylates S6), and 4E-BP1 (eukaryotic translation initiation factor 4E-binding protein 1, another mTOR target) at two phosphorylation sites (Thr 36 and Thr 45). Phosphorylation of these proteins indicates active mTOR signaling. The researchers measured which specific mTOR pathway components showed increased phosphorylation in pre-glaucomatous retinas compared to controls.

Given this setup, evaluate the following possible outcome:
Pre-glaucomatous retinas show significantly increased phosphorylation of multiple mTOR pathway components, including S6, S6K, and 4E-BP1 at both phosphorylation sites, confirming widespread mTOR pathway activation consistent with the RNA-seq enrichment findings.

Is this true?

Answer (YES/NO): NO